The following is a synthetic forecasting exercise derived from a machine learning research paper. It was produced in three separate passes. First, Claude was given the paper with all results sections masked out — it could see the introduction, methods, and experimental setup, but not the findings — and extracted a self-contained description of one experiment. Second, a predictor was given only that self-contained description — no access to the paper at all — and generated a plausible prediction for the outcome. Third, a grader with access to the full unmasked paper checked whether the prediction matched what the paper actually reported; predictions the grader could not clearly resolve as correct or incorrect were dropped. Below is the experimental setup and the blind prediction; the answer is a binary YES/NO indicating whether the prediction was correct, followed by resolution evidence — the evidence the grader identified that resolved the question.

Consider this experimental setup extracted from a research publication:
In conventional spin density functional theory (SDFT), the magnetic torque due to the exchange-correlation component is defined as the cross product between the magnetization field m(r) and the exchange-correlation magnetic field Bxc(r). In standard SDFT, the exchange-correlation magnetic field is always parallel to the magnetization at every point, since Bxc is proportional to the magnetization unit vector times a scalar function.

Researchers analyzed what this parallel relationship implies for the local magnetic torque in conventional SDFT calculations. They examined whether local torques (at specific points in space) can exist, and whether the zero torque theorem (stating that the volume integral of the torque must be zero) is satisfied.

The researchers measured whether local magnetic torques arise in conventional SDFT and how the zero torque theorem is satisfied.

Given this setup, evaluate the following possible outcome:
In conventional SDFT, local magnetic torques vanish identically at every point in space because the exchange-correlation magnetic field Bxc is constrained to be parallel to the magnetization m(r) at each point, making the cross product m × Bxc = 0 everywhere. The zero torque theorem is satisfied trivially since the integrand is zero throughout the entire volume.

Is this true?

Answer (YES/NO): YES